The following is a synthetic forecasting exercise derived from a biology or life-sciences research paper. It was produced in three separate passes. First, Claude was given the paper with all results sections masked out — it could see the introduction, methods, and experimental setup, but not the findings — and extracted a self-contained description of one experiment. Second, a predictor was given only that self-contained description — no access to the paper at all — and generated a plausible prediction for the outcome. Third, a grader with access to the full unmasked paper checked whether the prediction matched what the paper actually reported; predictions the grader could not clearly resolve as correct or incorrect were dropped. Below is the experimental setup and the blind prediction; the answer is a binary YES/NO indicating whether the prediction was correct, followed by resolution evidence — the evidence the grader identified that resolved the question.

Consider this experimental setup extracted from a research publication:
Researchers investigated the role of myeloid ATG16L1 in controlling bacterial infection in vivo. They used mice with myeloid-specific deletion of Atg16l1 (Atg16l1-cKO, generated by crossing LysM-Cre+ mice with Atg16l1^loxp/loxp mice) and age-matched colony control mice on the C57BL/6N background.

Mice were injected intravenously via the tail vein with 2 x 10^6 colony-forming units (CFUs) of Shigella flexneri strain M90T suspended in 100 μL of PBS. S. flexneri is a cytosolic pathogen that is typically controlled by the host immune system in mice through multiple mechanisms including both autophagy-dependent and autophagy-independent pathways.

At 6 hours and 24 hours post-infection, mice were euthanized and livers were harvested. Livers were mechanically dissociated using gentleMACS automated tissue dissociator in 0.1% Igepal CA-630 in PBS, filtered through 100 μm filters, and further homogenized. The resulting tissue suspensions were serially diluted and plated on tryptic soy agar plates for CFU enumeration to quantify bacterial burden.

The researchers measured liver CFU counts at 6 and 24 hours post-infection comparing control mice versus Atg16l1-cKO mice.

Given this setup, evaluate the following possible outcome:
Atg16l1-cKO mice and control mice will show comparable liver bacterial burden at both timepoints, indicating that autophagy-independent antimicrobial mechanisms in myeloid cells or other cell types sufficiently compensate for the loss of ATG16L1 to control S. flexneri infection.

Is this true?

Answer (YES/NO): NO